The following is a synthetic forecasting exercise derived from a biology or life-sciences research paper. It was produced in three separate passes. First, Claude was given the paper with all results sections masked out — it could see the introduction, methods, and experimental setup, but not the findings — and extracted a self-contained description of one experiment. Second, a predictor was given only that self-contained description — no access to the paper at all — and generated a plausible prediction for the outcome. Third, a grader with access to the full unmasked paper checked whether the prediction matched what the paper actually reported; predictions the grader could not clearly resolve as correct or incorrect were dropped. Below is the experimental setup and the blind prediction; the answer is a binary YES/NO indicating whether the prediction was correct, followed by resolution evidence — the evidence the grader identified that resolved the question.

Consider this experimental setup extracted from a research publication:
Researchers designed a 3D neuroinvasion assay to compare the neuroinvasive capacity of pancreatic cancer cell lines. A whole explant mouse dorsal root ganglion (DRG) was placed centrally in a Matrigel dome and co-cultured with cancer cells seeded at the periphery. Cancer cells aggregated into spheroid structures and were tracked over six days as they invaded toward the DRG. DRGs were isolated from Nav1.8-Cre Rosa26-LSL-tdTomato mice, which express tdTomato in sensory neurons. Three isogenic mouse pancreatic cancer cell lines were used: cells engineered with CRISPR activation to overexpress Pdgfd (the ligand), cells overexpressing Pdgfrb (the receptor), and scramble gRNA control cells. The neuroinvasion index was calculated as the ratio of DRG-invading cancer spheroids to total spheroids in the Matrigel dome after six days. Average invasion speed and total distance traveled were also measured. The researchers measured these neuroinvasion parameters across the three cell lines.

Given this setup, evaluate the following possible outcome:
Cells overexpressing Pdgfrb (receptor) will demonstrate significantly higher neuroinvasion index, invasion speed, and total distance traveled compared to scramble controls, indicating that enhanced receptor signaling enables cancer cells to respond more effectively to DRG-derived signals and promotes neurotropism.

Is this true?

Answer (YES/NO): NO